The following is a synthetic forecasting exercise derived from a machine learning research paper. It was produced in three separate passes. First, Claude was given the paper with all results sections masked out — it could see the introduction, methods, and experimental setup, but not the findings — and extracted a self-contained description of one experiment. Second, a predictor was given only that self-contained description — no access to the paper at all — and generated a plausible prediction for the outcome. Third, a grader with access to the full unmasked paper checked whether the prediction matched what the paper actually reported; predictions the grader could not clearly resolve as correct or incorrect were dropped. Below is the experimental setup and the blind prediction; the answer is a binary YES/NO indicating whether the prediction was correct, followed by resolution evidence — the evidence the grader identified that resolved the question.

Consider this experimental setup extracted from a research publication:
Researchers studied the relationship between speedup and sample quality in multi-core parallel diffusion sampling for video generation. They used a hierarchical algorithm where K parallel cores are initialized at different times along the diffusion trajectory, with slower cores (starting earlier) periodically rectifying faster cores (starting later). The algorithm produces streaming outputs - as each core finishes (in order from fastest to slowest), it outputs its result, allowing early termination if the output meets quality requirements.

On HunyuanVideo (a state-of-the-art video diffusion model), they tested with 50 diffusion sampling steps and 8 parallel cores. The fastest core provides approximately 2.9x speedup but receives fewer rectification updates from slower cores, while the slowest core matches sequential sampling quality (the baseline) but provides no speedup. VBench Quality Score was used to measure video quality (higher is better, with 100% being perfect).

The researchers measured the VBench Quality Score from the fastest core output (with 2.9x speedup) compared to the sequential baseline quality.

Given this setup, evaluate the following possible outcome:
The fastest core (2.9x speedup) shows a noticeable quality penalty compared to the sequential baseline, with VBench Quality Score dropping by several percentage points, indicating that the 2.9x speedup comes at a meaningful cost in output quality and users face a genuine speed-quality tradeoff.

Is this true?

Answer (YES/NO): NO